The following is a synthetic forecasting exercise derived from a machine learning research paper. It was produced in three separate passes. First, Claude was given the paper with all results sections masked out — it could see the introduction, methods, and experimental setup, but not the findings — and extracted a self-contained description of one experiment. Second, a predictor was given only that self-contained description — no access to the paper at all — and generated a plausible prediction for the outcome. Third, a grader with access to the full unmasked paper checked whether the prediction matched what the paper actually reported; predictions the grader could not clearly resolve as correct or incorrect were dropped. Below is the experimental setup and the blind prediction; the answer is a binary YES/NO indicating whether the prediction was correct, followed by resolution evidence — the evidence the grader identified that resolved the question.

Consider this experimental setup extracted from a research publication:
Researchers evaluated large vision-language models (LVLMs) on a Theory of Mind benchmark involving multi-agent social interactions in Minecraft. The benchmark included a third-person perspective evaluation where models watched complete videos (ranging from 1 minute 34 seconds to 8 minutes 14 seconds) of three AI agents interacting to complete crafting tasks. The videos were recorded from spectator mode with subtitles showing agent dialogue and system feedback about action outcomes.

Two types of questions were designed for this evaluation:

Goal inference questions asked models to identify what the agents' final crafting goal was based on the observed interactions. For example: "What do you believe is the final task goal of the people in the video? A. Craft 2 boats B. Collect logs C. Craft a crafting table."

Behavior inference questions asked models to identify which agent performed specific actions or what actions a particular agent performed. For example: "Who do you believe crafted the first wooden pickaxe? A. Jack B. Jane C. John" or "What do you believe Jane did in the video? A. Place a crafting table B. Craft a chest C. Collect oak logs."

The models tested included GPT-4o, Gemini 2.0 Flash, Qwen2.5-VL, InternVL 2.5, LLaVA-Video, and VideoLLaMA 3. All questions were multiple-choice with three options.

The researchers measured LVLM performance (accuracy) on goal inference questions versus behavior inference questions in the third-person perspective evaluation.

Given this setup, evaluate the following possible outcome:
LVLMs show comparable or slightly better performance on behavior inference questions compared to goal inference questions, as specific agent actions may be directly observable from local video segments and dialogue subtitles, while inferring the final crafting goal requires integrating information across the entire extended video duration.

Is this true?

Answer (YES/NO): NO